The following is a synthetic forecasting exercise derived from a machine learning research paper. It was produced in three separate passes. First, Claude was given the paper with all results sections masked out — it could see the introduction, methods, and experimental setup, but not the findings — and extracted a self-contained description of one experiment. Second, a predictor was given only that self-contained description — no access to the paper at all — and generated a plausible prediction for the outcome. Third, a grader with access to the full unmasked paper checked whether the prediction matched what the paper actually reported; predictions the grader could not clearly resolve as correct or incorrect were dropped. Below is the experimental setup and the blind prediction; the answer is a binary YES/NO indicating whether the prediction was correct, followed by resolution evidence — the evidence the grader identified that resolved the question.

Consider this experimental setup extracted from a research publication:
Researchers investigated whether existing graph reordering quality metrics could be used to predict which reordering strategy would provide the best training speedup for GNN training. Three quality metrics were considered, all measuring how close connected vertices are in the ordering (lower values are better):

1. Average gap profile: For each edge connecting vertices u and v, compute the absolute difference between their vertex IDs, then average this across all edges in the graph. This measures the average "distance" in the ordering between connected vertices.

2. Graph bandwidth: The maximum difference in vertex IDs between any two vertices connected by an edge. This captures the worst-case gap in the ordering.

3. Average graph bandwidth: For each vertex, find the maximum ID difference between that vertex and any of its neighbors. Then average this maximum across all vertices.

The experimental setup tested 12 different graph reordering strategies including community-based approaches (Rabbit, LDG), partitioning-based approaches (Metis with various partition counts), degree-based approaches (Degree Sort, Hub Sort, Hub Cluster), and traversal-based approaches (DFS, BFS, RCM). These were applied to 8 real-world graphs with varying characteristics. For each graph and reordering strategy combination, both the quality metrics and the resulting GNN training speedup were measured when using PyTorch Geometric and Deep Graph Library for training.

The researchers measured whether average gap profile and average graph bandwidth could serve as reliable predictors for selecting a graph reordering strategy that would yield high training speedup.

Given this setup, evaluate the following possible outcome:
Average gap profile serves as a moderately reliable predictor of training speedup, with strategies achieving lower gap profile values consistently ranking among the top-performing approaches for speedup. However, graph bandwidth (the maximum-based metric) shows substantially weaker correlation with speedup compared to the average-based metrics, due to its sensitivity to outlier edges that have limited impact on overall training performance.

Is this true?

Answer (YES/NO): NO